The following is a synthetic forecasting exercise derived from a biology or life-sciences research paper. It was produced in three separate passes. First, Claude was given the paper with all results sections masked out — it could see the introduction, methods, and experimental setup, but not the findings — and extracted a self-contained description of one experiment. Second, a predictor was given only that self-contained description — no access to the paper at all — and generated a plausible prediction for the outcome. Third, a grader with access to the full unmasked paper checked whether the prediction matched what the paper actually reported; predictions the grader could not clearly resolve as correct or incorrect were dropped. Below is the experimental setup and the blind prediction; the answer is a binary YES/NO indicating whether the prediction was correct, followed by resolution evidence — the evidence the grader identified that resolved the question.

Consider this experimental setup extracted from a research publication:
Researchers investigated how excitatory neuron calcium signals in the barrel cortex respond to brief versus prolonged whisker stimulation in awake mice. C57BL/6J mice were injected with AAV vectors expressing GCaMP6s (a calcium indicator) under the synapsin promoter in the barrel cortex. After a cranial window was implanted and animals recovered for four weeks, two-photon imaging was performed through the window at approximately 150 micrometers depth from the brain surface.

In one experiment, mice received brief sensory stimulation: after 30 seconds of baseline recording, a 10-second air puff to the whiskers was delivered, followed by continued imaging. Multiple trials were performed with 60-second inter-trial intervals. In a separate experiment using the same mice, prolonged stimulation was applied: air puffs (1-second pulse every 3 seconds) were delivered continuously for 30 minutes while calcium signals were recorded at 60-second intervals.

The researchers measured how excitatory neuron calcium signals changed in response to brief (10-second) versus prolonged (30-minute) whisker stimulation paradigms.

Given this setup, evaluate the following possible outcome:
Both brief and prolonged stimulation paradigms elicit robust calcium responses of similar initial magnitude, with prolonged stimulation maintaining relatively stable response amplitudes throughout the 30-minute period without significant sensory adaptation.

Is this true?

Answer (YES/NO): YES